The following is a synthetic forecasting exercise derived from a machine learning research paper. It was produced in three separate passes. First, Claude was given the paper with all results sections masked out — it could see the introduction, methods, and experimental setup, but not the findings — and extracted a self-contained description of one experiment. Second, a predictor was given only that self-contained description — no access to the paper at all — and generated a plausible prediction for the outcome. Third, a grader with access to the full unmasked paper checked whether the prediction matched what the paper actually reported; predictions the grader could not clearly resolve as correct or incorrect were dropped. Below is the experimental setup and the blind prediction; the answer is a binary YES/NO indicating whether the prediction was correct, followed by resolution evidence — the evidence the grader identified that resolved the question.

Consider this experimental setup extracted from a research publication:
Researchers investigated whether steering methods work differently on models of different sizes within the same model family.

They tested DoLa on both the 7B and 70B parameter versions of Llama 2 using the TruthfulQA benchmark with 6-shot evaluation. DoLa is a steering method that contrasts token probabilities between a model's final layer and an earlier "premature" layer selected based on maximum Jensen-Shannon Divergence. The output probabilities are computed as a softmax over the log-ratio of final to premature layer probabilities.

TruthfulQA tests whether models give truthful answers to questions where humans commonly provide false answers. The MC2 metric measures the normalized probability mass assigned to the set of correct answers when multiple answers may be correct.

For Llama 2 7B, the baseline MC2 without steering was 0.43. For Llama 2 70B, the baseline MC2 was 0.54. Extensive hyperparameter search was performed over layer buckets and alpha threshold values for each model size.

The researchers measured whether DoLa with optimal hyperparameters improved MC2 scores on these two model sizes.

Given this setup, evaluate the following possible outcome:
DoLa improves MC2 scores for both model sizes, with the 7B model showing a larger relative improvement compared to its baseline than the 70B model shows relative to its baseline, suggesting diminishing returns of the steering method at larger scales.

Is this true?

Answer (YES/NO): NO